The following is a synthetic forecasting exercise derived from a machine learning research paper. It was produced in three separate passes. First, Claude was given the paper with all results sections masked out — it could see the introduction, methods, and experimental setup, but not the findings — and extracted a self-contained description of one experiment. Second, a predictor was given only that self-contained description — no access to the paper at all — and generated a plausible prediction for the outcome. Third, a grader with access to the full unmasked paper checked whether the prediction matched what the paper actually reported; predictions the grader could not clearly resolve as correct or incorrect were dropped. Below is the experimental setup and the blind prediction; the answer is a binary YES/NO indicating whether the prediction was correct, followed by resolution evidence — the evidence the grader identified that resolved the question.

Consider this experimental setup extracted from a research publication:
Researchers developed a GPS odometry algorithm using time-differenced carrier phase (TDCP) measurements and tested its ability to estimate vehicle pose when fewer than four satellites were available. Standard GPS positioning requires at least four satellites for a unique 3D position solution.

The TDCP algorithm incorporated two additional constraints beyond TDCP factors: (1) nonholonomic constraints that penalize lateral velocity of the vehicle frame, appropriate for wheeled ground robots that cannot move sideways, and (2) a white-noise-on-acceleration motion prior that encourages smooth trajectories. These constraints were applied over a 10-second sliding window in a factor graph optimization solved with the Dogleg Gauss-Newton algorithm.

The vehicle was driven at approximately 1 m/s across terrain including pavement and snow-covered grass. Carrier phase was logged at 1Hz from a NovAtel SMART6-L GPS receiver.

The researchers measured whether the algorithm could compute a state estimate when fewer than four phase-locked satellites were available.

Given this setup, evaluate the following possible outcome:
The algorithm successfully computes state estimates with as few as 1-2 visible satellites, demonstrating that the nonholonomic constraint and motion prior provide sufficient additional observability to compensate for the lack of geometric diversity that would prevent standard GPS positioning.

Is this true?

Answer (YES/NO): NO